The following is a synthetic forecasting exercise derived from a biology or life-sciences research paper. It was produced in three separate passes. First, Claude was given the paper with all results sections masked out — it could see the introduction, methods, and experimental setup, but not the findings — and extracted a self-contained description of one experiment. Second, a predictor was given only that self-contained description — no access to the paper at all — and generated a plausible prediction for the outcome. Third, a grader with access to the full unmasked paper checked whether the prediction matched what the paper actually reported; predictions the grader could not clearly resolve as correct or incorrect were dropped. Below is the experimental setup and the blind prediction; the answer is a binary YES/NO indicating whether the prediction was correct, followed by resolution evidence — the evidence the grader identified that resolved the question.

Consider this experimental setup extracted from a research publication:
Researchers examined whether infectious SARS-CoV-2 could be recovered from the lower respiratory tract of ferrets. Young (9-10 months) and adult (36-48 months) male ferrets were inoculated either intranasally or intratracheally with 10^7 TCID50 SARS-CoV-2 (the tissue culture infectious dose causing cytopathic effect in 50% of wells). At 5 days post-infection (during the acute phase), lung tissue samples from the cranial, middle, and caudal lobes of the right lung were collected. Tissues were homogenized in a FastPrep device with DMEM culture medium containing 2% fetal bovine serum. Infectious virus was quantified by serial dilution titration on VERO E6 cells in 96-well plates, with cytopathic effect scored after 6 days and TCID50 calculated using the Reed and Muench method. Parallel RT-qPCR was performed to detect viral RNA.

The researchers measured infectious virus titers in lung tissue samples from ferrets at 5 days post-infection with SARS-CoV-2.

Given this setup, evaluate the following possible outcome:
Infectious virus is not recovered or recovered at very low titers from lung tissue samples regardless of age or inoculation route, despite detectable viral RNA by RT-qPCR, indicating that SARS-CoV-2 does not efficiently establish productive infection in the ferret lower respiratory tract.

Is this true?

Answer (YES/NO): YES